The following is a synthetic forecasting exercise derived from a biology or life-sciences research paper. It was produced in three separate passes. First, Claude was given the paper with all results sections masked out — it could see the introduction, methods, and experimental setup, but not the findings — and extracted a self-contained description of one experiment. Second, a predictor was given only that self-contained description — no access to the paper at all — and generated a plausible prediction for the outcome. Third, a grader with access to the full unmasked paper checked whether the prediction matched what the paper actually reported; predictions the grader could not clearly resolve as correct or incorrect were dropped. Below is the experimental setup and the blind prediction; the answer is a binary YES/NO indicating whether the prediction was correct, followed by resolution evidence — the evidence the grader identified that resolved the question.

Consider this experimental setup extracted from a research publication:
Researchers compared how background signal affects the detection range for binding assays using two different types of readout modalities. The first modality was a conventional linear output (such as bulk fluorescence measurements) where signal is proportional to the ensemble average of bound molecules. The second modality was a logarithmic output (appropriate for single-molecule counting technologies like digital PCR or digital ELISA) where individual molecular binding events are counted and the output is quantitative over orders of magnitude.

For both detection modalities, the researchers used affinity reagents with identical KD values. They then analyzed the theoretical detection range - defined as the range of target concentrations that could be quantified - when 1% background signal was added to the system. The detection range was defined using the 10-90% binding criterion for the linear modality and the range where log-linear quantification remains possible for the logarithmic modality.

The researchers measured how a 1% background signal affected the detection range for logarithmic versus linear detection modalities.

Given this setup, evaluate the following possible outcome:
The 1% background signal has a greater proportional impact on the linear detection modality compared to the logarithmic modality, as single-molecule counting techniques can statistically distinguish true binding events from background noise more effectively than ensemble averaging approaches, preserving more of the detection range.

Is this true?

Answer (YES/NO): NO